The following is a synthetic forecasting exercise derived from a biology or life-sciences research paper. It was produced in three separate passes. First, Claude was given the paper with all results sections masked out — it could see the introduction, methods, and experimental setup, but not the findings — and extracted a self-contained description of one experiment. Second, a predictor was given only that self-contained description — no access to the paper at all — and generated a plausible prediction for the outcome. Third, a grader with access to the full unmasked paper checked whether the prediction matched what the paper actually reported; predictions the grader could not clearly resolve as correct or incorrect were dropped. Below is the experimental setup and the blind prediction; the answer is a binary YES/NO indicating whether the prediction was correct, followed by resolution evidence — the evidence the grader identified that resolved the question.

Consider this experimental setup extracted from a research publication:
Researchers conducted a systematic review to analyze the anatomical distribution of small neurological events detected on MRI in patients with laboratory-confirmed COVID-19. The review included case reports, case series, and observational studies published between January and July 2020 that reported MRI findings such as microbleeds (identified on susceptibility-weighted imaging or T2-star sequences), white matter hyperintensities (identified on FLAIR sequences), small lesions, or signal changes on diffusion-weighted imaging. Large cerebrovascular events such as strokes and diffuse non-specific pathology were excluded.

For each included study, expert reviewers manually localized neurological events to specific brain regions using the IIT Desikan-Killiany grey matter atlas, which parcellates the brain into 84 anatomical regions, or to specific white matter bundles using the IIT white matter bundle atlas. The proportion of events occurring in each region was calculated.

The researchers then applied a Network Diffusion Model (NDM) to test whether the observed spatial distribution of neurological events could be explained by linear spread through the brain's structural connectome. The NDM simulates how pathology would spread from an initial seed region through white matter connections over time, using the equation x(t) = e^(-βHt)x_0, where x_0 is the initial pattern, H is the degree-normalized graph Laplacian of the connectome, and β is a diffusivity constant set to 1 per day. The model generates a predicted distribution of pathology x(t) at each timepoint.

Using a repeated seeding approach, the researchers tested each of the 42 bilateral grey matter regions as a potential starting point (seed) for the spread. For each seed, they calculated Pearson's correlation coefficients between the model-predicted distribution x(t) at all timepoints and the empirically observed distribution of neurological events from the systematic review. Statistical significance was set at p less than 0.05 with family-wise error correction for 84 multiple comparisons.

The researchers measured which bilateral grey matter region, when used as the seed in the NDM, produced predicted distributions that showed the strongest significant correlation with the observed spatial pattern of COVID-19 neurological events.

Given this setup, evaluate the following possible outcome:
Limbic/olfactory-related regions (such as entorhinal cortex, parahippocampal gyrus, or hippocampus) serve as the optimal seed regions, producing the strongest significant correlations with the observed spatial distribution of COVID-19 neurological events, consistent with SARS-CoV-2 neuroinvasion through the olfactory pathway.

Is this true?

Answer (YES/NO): NO